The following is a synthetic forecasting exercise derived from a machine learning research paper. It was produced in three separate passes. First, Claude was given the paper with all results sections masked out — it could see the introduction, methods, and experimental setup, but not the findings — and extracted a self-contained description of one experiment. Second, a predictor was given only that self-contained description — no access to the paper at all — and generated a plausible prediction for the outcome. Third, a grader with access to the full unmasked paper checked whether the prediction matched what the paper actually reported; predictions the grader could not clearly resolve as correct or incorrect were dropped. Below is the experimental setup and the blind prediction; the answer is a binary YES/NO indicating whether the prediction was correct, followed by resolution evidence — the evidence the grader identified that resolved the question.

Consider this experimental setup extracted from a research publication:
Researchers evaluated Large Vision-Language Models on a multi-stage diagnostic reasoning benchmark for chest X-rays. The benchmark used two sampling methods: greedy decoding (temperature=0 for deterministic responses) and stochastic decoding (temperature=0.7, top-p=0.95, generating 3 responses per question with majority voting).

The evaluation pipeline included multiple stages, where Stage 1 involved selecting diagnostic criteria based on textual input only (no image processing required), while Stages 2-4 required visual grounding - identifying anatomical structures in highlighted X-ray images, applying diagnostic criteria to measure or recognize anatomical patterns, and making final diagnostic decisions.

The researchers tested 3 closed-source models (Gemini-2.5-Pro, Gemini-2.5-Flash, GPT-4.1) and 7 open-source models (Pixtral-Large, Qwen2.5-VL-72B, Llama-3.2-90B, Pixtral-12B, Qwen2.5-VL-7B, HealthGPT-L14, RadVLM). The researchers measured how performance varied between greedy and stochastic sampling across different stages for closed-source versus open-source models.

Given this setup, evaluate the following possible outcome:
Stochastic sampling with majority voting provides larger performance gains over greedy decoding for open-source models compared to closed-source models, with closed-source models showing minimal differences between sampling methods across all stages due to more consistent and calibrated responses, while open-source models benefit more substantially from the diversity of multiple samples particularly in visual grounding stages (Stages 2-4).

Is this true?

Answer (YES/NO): NO